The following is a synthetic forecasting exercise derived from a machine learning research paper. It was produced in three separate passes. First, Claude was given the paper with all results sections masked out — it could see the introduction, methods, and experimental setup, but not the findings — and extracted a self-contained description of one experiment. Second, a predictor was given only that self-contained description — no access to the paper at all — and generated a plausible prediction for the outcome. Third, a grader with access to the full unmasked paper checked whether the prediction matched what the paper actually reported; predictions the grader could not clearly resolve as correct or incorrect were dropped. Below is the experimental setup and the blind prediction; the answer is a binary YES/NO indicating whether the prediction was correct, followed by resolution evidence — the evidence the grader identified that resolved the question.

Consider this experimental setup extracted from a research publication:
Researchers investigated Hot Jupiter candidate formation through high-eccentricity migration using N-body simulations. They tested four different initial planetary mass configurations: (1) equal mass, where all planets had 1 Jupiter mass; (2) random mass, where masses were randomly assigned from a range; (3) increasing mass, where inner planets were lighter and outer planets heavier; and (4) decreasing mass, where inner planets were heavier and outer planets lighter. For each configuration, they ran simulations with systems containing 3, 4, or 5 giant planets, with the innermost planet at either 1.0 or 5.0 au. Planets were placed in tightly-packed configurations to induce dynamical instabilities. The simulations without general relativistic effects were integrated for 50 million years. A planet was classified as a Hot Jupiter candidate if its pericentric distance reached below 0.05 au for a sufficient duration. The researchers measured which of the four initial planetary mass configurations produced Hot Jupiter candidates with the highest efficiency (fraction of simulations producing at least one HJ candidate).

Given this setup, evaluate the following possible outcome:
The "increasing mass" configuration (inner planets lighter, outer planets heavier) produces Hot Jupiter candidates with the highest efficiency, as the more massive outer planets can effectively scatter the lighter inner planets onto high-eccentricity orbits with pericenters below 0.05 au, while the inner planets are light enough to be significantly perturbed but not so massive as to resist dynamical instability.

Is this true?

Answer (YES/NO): NO